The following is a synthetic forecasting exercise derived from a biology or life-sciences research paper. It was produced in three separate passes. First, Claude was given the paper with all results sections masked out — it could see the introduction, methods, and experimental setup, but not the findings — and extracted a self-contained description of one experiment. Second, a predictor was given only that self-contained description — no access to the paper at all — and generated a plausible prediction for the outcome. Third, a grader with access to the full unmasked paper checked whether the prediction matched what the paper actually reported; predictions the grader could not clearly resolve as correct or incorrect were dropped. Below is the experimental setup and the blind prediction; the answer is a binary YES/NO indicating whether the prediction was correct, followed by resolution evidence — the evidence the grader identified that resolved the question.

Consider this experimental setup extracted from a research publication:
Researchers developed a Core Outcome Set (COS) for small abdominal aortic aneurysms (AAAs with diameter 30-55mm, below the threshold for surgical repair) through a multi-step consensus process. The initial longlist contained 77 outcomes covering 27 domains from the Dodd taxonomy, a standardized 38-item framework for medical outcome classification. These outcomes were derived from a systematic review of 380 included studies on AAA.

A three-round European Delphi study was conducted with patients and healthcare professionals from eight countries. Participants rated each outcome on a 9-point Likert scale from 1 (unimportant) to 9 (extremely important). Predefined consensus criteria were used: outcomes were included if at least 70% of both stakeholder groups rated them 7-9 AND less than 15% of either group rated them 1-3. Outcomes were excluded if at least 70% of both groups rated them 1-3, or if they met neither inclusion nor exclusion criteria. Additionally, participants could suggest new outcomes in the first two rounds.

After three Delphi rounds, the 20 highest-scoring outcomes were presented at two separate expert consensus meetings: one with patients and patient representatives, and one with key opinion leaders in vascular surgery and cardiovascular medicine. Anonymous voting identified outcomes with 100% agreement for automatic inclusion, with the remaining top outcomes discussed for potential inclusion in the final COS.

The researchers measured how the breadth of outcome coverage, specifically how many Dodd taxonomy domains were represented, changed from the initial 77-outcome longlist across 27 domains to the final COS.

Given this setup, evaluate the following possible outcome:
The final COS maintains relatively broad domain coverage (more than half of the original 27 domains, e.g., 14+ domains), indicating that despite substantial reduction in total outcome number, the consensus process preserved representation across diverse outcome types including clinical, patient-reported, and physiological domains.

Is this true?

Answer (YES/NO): NO